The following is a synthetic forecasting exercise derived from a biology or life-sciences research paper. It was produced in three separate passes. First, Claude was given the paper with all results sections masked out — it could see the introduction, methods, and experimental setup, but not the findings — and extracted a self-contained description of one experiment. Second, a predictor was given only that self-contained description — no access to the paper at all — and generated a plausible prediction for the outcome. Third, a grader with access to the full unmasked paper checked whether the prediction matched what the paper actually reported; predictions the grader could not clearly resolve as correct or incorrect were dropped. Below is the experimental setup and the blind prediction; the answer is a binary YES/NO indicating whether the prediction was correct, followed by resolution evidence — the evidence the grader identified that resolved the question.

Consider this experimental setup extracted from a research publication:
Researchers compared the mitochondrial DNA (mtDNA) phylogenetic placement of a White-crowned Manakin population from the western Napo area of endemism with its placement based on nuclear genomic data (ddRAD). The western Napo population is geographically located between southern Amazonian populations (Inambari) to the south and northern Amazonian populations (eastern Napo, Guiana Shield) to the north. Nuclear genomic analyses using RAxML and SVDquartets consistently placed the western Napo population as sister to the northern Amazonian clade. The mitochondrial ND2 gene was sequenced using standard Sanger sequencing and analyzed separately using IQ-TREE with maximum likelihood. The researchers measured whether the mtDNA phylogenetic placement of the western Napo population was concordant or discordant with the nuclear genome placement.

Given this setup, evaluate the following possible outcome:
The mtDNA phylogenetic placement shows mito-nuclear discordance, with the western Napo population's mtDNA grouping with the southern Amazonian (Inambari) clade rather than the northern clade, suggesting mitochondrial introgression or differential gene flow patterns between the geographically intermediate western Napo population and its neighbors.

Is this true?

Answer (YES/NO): YES